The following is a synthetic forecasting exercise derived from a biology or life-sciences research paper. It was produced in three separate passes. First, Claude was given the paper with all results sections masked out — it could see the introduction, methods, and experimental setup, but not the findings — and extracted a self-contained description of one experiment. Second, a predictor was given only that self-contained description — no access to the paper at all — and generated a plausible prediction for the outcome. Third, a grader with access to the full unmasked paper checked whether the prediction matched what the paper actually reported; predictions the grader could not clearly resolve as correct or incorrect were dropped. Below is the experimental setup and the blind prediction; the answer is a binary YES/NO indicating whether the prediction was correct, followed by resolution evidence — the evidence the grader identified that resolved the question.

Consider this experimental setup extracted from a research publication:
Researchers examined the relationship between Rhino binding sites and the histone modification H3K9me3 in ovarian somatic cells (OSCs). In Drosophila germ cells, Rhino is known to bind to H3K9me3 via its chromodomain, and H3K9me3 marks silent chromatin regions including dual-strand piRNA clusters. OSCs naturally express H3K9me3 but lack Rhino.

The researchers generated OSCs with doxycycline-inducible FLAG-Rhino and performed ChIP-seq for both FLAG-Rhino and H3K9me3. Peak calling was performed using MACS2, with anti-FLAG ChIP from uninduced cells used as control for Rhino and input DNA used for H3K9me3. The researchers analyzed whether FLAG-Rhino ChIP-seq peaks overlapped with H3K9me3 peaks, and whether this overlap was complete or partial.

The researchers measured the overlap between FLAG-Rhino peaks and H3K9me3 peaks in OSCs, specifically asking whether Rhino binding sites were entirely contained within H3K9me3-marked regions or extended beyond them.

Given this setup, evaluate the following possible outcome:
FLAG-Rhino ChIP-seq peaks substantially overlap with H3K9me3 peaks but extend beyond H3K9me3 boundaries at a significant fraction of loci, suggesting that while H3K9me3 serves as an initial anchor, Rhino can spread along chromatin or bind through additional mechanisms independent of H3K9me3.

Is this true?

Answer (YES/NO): NO